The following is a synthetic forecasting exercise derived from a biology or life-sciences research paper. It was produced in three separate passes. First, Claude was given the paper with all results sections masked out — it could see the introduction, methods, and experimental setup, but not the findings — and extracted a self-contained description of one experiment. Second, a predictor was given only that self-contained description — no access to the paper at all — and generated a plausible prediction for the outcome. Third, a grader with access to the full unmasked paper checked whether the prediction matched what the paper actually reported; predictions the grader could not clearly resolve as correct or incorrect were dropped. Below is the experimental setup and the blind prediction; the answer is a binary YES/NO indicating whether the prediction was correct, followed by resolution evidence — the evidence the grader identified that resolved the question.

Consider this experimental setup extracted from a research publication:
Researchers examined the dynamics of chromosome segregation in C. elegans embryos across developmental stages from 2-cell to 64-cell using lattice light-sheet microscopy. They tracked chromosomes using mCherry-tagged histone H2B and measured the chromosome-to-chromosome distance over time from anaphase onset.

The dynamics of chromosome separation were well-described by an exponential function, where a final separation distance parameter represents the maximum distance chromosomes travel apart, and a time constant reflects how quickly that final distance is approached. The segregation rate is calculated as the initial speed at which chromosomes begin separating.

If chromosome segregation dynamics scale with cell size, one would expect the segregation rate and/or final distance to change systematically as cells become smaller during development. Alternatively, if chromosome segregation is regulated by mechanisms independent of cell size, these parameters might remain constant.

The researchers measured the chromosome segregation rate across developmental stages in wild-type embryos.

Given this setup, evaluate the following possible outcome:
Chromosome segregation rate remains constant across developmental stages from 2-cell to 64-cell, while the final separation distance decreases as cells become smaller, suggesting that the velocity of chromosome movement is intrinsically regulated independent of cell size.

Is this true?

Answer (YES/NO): NO